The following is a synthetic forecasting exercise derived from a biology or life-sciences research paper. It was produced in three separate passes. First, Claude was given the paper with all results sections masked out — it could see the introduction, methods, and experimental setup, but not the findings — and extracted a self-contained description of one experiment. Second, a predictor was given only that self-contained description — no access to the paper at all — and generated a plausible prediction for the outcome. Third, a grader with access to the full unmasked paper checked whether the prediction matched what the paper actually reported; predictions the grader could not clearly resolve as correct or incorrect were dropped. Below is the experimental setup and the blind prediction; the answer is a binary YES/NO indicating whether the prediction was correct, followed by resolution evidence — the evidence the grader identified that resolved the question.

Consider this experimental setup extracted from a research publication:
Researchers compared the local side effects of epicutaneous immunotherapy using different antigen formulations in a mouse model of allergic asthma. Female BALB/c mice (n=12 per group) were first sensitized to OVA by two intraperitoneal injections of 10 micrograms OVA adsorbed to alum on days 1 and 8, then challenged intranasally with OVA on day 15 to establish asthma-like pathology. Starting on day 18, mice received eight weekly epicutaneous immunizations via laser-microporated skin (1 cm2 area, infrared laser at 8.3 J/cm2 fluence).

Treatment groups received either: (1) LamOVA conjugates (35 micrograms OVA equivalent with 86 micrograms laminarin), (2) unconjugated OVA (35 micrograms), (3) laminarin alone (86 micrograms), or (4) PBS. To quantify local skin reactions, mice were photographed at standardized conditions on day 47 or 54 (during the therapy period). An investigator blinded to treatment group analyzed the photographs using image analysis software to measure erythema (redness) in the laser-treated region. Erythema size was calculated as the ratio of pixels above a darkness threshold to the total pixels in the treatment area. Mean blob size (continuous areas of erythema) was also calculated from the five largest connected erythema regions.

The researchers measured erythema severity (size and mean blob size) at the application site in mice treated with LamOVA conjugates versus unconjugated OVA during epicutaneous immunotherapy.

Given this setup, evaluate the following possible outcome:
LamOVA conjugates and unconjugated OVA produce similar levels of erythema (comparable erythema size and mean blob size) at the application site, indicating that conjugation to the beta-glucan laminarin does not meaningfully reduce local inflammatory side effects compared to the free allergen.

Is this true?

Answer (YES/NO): NO